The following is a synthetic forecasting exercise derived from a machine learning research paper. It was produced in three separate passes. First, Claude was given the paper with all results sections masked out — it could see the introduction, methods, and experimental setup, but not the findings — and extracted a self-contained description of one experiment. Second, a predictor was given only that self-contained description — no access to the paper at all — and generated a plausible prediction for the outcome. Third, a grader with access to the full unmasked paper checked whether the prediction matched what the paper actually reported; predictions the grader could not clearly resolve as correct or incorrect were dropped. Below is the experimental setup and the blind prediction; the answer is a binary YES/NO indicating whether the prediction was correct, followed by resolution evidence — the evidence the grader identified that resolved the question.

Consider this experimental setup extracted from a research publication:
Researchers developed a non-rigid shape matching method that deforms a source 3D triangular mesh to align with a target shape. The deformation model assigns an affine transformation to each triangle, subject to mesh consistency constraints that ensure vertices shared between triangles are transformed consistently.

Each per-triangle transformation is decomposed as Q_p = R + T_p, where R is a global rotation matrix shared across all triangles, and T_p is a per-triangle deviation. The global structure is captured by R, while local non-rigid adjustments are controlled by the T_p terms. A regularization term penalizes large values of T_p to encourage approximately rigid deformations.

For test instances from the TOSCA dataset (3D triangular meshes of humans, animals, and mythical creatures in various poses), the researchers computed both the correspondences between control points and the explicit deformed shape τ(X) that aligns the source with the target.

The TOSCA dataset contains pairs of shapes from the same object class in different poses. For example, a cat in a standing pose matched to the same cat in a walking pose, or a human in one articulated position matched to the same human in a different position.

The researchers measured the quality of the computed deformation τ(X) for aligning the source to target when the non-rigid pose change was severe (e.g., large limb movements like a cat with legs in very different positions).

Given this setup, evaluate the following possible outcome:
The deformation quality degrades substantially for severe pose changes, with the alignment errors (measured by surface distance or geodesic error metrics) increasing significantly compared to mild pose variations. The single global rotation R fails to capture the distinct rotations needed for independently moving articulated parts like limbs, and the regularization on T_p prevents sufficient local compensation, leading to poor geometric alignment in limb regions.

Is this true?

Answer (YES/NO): YES